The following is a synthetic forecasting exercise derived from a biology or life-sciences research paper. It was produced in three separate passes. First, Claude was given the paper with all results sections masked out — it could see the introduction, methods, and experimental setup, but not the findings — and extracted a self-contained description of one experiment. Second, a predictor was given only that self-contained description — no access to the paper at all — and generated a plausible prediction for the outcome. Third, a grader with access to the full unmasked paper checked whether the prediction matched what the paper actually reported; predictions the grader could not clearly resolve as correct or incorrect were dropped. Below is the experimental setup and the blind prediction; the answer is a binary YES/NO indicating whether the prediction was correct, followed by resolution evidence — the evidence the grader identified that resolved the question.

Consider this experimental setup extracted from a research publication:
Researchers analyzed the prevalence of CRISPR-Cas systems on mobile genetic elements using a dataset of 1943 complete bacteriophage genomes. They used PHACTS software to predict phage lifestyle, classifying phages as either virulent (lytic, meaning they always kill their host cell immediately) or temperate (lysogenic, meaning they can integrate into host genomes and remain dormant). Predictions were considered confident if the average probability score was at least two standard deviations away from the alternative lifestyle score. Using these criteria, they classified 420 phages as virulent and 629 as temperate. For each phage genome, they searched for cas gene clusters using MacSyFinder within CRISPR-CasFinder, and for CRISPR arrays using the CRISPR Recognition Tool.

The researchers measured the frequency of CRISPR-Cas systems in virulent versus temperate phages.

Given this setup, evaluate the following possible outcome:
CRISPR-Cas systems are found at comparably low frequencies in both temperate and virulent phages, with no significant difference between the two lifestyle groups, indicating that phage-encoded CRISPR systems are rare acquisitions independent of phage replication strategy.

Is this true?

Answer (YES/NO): YES